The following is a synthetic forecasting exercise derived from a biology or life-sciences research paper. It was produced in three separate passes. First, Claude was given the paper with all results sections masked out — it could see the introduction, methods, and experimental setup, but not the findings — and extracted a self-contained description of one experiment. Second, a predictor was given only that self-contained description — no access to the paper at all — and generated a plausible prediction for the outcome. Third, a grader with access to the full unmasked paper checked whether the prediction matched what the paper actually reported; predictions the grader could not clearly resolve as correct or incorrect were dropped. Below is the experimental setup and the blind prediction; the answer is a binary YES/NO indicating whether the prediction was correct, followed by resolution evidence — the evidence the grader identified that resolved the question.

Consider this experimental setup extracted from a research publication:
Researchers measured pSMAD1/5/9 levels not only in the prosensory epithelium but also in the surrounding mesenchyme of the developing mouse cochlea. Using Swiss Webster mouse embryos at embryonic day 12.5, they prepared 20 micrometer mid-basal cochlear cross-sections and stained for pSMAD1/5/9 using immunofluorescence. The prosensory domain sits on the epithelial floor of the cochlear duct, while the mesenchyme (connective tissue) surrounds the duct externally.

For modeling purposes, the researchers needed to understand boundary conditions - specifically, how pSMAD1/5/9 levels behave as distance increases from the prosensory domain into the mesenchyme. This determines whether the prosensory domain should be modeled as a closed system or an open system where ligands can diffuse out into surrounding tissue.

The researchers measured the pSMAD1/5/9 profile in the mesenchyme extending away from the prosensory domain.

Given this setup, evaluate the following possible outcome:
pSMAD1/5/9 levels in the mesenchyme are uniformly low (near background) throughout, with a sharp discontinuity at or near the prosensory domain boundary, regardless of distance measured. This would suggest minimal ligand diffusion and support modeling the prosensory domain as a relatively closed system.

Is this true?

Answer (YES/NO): NO